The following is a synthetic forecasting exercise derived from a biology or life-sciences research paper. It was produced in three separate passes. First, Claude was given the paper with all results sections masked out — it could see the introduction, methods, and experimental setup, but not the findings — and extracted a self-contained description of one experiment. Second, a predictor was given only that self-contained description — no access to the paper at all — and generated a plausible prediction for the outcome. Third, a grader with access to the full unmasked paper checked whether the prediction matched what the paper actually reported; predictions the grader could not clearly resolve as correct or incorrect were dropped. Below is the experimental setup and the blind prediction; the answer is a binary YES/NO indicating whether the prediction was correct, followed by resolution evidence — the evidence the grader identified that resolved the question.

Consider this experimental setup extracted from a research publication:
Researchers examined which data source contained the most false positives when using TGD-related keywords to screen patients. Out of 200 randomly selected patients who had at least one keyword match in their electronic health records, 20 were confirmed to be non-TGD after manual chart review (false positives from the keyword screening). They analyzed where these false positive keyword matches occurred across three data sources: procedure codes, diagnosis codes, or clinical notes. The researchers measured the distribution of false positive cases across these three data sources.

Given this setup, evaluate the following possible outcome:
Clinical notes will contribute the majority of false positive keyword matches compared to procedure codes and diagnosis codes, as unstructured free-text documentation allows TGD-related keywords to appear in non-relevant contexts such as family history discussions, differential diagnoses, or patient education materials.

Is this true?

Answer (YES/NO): YES